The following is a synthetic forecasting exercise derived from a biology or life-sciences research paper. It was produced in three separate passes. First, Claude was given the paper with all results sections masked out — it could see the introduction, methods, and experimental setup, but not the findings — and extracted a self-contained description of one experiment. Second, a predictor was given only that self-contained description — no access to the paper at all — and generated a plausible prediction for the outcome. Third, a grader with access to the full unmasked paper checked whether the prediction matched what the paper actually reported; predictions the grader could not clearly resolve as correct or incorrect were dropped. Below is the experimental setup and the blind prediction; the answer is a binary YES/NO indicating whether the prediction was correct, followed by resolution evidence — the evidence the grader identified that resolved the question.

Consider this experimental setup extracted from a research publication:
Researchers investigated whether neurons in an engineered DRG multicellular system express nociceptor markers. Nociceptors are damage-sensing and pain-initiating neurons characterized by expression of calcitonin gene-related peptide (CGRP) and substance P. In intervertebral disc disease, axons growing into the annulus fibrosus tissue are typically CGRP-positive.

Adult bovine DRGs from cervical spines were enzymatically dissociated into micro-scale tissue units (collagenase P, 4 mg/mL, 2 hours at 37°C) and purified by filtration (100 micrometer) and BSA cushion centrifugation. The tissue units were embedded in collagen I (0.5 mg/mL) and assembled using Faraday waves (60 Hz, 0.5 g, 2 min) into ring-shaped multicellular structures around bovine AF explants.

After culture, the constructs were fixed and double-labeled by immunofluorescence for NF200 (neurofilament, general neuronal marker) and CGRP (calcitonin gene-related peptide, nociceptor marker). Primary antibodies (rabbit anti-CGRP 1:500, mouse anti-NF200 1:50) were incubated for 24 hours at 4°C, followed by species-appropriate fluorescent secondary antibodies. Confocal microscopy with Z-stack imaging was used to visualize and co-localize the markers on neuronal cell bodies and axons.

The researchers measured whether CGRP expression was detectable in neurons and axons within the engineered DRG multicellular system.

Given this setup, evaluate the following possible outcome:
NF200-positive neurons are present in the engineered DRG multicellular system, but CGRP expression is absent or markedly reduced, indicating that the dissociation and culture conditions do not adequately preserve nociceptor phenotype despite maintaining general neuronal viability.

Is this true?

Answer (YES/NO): NO